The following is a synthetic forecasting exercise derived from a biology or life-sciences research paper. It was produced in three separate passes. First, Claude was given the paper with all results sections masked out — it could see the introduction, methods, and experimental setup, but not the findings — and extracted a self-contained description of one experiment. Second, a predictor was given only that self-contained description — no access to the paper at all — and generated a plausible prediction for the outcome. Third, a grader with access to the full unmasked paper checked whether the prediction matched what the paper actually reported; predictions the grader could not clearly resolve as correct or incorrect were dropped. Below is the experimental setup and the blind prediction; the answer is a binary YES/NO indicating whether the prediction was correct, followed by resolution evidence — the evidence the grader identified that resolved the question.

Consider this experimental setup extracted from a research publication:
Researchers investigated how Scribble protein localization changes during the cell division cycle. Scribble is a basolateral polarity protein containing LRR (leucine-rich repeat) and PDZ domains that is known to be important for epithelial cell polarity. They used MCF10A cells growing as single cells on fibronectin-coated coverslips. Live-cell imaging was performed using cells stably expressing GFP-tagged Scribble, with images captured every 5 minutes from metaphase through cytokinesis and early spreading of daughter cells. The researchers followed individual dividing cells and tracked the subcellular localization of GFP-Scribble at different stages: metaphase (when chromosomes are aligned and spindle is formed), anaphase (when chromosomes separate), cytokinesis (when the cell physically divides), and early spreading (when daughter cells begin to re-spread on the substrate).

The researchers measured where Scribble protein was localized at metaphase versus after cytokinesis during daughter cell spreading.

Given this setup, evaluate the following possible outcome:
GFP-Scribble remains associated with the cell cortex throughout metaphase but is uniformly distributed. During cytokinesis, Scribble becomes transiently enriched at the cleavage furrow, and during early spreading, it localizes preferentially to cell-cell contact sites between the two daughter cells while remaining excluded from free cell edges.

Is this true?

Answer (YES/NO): NO